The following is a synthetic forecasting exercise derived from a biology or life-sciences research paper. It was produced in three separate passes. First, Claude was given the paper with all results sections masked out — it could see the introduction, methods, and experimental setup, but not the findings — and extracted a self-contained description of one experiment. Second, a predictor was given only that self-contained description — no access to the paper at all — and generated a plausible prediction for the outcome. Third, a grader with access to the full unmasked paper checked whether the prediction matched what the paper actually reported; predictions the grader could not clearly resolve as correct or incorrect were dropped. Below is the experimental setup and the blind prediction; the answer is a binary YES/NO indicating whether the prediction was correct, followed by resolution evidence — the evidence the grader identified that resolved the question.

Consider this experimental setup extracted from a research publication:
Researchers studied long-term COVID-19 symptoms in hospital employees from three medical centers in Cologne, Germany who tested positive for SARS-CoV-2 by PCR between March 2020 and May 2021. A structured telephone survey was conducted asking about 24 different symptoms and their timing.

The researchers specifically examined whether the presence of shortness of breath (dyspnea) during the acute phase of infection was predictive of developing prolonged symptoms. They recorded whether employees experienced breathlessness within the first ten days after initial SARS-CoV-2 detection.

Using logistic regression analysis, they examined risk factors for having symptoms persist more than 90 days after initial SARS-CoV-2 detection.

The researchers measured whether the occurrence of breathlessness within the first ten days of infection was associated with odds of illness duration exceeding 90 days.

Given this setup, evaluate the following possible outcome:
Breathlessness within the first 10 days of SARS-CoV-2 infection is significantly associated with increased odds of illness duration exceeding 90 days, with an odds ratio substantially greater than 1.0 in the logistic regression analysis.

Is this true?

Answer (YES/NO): YES